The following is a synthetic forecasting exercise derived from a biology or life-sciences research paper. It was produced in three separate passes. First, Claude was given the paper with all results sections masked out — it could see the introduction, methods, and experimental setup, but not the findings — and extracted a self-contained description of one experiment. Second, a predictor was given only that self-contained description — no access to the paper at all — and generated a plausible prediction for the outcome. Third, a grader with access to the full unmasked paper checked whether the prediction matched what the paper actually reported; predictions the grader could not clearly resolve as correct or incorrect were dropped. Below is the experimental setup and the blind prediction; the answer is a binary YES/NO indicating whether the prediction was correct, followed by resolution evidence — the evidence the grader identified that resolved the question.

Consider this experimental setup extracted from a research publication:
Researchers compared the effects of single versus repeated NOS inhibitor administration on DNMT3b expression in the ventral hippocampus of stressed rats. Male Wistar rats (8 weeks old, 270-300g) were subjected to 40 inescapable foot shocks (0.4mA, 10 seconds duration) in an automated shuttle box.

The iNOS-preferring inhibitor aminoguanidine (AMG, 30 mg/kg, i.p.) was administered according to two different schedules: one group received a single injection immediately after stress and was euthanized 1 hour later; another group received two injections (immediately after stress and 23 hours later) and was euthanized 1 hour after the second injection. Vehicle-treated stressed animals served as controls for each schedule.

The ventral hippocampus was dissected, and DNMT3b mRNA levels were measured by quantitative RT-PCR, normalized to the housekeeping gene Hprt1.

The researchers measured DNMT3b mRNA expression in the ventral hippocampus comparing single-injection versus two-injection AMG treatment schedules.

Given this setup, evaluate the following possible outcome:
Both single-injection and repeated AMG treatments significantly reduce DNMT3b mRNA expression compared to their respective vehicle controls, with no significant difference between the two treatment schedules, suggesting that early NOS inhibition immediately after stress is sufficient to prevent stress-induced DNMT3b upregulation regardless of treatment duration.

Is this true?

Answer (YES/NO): NO